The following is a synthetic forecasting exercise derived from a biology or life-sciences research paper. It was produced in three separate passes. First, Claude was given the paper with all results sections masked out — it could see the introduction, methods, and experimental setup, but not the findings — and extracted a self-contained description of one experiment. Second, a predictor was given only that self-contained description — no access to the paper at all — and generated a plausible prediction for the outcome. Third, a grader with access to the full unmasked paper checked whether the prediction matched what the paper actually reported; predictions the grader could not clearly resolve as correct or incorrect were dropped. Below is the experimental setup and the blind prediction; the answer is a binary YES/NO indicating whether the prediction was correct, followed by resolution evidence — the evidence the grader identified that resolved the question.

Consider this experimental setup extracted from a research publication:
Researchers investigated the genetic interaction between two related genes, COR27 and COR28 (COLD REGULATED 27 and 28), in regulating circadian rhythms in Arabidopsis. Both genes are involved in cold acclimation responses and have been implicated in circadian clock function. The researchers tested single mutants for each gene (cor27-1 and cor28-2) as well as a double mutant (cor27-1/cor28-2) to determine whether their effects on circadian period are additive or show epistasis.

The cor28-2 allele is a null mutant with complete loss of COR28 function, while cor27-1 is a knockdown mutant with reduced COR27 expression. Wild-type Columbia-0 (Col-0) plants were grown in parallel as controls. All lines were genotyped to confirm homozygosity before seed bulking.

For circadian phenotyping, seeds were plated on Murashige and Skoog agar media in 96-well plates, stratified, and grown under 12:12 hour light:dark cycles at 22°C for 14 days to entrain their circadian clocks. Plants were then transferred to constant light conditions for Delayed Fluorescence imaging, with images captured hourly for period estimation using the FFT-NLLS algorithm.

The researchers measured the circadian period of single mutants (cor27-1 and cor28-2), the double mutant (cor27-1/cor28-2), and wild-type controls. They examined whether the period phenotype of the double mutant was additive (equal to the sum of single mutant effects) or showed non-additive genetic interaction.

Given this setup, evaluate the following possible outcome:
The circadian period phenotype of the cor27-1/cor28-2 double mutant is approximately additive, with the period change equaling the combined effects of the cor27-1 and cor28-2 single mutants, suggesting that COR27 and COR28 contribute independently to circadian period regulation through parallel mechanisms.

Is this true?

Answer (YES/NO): NO